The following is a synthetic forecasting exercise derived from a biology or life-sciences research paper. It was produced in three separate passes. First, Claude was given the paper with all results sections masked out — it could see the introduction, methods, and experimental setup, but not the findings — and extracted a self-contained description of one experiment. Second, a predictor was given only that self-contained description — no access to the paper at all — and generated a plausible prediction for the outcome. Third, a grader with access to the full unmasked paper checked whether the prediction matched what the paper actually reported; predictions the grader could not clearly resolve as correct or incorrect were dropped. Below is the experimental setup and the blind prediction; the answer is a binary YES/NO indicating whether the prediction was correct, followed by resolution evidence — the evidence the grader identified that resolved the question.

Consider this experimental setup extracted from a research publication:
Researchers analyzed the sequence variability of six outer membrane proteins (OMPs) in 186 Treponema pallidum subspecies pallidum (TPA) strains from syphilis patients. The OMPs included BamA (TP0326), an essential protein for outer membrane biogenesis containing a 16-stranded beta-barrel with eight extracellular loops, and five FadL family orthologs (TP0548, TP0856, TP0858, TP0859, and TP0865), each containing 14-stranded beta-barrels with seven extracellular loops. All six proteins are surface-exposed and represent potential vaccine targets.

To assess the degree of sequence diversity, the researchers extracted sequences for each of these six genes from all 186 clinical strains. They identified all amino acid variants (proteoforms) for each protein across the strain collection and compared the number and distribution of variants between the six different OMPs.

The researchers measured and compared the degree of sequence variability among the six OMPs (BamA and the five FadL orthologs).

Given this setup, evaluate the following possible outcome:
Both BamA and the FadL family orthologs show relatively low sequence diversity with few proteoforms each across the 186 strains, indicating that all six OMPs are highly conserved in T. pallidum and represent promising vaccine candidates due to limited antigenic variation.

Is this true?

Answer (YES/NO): NO